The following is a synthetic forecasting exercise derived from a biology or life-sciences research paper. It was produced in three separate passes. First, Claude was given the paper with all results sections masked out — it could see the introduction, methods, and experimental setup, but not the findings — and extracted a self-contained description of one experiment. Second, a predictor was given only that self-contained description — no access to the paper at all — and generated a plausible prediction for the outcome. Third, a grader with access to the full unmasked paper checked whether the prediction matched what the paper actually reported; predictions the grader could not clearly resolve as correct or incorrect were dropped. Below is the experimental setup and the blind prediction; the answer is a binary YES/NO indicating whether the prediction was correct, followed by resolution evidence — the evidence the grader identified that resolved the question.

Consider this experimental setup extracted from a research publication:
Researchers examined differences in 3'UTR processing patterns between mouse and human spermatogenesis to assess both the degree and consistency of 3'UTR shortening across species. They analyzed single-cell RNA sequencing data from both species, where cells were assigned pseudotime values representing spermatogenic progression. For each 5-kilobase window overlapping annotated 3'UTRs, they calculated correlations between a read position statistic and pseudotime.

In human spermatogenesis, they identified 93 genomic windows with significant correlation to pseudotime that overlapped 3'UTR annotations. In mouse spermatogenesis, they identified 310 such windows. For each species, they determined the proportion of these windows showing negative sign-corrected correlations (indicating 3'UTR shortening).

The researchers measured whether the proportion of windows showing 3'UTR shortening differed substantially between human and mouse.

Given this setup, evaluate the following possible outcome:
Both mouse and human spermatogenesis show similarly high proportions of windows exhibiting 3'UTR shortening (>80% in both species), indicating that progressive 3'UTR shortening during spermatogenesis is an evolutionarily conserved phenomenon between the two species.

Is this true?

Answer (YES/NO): NO